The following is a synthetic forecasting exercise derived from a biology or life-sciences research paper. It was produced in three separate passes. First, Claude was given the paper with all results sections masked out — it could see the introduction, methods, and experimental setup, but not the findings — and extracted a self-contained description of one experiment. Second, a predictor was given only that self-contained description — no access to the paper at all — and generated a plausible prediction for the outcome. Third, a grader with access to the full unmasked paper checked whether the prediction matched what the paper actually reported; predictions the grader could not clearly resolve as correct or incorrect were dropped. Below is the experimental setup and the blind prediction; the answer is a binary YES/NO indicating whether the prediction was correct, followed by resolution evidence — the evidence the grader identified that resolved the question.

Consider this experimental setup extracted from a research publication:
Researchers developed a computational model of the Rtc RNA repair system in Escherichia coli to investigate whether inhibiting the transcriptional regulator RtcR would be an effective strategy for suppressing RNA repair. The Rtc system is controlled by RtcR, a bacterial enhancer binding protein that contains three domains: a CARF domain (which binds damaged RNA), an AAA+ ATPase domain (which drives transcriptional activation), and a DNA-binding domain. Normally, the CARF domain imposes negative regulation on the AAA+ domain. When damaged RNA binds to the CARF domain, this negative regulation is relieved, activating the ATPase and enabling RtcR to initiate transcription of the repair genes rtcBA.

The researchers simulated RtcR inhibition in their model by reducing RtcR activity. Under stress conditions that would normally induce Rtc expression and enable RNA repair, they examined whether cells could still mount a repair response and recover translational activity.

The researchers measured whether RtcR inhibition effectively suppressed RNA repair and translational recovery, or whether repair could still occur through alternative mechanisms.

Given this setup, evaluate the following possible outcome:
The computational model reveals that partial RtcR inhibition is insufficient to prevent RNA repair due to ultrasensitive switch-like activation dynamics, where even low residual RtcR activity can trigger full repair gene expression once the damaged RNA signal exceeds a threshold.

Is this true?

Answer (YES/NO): NO